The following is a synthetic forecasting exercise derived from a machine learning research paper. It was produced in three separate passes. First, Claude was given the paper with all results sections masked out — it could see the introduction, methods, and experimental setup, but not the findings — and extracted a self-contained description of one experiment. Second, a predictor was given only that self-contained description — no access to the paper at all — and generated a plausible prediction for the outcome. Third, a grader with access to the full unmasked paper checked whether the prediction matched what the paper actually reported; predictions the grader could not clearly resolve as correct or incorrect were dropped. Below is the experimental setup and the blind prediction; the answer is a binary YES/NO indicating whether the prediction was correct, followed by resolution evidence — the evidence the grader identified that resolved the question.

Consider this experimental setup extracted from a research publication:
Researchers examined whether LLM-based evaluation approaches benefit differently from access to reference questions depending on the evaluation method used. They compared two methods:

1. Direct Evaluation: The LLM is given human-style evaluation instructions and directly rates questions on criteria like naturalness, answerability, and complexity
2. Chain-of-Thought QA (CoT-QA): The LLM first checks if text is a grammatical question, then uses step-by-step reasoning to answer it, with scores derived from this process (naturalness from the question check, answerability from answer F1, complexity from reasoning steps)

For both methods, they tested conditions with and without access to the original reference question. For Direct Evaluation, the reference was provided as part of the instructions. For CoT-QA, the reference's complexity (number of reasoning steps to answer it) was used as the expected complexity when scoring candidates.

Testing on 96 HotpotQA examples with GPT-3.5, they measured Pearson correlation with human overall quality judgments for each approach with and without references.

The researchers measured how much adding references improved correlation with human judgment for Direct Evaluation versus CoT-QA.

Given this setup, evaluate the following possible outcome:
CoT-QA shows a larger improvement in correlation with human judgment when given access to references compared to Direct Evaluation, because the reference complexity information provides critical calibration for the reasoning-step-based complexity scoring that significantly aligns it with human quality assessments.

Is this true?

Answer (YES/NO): NO